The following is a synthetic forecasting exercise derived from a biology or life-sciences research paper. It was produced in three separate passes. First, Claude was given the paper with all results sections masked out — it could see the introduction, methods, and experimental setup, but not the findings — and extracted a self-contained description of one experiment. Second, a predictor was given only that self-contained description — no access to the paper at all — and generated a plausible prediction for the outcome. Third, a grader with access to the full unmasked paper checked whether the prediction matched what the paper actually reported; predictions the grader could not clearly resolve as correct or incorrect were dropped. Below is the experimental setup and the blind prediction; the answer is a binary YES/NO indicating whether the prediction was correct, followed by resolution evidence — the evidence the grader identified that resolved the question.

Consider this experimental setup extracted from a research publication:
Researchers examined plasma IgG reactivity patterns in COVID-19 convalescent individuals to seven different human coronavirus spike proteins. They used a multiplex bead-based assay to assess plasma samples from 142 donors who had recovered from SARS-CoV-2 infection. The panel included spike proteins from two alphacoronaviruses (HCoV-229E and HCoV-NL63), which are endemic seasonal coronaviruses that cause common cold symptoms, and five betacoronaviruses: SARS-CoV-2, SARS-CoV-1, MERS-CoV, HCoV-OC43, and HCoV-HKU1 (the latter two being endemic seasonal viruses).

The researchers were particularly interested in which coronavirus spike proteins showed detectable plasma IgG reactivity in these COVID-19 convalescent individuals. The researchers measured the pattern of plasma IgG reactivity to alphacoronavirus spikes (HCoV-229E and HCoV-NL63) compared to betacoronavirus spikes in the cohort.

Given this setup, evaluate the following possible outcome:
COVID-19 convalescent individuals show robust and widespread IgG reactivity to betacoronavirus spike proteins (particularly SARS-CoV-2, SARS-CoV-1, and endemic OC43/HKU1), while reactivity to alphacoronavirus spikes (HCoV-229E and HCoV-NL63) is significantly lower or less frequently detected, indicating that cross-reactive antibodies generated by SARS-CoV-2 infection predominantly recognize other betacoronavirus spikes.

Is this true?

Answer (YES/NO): NO